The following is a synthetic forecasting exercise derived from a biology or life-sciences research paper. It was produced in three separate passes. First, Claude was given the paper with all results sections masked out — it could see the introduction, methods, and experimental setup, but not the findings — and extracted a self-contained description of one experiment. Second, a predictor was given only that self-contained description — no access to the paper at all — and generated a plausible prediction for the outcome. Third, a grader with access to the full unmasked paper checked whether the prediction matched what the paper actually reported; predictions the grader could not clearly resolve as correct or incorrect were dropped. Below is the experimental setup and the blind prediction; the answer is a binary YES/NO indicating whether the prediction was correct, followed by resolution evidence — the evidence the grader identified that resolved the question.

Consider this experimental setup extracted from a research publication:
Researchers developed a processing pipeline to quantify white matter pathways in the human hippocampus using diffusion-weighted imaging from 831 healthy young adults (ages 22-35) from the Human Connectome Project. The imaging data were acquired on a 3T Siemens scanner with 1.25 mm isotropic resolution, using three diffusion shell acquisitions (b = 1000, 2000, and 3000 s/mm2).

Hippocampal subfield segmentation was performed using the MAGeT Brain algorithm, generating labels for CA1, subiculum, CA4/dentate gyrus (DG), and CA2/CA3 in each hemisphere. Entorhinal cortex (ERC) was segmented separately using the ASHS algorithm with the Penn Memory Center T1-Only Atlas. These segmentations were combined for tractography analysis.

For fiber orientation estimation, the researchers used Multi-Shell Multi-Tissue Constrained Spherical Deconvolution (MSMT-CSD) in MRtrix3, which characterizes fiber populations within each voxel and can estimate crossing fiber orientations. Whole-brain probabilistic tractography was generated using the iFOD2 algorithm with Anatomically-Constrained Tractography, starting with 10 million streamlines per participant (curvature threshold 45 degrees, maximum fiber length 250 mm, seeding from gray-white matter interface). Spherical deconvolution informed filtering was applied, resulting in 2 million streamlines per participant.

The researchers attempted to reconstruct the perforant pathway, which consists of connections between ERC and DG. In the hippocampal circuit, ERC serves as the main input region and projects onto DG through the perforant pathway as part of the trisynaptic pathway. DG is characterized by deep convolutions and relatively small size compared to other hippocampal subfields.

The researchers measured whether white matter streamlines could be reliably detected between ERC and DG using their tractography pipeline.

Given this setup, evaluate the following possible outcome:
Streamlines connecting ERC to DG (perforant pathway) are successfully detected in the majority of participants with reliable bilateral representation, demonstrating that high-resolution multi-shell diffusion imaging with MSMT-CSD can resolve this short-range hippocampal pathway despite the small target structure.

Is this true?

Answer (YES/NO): NO